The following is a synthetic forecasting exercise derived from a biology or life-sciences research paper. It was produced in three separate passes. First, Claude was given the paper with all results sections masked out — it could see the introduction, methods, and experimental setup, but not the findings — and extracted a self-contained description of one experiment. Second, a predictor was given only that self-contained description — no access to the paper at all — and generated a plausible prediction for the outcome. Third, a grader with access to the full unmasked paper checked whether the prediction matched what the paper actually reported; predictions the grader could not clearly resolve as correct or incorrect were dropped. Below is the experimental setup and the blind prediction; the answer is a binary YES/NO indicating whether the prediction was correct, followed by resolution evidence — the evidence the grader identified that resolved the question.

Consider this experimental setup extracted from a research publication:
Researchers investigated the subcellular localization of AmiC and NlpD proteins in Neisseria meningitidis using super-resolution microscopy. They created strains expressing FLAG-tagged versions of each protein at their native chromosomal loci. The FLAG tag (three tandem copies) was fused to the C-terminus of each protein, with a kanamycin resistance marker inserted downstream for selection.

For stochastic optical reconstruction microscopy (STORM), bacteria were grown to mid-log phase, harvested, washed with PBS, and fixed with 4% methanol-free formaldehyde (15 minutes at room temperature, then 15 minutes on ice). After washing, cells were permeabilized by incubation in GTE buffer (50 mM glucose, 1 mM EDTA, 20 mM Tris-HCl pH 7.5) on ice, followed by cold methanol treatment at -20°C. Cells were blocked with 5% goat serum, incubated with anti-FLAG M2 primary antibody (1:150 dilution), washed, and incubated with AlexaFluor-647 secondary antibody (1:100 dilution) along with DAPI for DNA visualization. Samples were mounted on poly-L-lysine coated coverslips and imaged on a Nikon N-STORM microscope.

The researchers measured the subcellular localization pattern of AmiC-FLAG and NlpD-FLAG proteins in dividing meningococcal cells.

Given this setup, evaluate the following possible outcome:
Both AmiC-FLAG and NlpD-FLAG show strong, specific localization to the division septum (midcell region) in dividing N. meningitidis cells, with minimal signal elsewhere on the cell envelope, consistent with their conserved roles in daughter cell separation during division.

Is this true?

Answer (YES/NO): NO